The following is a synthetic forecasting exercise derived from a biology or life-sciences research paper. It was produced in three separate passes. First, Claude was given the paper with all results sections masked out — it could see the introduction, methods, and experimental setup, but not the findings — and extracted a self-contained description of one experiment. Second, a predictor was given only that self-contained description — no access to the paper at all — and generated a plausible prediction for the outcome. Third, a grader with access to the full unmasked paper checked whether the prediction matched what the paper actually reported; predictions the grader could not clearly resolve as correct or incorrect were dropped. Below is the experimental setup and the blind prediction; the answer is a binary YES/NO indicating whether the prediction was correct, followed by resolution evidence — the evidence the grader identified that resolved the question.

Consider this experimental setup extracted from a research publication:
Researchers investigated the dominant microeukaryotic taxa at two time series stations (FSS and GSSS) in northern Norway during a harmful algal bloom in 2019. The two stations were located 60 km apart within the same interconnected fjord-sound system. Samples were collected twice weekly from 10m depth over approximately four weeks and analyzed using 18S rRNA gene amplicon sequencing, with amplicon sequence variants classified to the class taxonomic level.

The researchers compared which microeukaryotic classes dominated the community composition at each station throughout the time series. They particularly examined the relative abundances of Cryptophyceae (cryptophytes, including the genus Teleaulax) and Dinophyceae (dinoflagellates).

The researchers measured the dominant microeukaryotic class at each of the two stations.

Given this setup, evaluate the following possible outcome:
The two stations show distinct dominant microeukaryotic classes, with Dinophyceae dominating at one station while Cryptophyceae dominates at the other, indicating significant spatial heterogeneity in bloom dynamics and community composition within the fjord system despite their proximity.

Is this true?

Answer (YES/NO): YES